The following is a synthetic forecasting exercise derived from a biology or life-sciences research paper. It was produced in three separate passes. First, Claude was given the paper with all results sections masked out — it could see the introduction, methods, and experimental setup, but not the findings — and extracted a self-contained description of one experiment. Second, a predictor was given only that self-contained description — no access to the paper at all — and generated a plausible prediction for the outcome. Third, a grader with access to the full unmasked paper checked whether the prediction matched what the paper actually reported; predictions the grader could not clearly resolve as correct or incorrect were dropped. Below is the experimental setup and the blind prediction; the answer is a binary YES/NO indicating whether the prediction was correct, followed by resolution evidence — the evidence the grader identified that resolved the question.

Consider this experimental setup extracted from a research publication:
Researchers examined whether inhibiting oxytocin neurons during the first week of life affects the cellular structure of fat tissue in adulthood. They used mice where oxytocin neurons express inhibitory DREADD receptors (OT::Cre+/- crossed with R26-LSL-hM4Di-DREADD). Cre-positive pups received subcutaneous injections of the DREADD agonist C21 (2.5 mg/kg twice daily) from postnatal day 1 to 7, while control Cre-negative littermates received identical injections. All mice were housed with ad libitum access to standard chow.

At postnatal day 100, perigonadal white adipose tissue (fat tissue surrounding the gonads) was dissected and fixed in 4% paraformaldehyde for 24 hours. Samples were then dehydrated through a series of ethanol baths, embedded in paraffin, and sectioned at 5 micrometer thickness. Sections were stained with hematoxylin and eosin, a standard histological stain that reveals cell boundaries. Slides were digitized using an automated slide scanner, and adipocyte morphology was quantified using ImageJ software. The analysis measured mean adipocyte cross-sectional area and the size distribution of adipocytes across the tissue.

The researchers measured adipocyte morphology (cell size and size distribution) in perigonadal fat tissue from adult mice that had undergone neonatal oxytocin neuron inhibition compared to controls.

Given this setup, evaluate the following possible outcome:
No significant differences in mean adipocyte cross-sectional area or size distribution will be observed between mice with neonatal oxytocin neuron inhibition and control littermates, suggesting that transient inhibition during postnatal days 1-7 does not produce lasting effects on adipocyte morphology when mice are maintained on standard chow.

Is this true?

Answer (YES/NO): YES